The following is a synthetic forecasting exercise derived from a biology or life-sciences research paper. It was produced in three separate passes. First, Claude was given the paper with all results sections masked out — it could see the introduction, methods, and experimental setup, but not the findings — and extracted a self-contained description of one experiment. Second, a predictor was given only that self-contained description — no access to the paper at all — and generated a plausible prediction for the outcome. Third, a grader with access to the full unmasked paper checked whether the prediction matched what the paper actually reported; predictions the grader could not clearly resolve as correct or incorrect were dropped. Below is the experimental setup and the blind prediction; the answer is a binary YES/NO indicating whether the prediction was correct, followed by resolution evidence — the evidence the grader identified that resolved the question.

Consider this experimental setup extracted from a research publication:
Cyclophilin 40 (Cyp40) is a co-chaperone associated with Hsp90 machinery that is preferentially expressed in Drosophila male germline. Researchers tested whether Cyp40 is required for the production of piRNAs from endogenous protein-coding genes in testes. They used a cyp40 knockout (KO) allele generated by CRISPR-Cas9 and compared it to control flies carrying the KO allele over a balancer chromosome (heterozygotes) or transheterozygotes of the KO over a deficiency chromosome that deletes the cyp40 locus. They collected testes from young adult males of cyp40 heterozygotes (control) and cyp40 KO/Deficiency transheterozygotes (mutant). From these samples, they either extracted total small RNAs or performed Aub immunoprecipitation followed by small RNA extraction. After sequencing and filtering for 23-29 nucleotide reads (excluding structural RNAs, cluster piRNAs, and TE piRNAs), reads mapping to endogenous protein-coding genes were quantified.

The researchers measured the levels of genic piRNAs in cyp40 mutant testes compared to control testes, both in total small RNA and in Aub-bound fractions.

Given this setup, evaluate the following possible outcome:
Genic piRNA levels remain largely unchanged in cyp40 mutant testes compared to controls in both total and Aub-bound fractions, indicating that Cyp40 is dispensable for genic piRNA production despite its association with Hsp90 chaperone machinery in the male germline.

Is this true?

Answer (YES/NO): NO